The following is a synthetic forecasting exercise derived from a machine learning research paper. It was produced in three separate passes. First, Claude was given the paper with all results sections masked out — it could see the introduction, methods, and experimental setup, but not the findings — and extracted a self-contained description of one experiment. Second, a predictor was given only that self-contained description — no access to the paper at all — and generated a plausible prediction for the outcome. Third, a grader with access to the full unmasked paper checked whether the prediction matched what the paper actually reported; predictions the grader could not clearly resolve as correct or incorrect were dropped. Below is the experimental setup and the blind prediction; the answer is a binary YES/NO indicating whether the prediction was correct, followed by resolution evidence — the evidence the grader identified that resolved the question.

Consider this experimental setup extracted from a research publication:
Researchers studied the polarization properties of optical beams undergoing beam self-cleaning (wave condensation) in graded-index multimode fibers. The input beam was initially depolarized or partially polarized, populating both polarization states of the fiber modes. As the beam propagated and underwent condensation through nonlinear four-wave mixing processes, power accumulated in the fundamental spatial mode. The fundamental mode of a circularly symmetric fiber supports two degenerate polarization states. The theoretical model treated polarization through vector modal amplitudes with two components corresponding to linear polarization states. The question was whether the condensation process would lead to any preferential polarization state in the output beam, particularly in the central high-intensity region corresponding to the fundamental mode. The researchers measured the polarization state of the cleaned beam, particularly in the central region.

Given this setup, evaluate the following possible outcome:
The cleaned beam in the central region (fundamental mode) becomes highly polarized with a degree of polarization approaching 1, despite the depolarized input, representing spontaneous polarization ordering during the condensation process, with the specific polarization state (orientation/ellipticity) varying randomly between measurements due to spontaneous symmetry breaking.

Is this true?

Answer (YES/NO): NO